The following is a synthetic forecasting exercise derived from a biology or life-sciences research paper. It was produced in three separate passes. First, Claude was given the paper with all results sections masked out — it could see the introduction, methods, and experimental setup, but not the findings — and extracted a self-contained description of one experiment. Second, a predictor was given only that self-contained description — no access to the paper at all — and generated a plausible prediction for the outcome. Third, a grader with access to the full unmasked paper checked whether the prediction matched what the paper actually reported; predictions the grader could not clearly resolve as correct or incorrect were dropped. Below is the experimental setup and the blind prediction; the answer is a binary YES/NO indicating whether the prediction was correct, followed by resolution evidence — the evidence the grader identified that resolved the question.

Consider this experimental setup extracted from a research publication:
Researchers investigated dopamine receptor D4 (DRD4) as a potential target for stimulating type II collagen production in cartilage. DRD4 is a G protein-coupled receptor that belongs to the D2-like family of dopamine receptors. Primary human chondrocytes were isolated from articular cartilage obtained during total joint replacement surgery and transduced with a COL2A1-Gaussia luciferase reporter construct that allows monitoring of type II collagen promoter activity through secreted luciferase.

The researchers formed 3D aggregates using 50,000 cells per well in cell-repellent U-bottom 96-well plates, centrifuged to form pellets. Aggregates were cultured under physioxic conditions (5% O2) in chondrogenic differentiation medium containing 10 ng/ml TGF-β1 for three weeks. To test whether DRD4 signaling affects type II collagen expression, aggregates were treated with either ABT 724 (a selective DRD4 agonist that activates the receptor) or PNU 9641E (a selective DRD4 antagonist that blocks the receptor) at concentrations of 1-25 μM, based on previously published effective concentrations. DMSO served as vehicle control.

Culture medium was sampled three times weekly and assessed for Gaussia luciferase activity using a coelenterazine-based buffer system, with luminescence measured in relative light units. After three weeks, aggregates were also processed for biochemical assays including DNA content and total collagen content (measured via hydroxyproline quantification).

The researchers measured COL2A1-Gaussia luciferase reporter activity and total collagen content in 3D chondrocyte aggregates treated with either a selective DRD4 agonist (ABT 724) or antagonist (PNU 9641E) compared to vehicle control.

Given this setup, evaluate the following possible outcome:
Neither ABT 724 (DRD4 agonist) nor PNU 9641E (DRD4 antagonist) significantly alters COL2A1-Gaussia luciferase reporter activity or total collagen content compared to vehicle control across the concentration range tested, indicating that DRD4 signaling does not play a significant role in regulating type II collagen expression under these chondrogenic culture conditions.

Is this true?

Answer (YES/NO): NO